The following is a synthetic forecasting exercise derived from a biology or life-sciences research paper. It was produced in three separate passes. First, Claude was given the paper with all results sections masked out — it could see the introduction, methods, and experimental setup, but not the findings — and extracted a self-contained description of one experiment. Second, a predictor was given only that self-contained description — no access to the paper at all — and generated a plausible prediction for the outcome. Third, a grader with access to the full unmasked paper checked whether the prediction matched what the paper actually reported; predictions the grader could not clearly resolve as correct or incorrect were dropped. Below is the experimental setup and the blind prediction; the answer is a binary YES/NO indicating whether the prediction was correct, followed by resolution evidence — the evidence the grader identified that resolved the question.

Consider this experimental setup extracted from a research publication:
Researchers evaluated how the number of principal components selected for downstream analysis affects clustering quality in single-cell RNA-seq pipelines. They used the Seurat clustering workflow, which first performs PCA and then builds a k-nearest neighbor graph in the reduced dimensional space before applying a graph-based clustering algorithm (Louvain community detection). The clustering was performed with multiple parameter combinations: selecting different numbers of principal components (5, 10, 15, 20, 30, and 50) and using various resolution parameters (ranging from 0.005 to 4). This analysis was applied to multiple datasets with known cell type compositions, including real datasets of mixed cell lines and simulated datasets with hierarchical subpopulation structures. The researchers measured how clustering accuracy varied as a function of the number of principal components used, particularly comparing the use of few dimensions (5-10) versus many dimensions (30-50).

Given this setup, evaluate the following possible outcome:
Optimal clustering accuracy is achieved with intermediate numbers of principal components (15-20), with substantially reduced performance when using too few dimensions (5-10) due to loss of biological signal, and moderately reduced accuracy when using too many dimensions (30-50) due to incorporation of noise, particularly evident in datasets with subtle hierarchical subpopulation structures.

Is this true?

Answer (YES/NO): NO